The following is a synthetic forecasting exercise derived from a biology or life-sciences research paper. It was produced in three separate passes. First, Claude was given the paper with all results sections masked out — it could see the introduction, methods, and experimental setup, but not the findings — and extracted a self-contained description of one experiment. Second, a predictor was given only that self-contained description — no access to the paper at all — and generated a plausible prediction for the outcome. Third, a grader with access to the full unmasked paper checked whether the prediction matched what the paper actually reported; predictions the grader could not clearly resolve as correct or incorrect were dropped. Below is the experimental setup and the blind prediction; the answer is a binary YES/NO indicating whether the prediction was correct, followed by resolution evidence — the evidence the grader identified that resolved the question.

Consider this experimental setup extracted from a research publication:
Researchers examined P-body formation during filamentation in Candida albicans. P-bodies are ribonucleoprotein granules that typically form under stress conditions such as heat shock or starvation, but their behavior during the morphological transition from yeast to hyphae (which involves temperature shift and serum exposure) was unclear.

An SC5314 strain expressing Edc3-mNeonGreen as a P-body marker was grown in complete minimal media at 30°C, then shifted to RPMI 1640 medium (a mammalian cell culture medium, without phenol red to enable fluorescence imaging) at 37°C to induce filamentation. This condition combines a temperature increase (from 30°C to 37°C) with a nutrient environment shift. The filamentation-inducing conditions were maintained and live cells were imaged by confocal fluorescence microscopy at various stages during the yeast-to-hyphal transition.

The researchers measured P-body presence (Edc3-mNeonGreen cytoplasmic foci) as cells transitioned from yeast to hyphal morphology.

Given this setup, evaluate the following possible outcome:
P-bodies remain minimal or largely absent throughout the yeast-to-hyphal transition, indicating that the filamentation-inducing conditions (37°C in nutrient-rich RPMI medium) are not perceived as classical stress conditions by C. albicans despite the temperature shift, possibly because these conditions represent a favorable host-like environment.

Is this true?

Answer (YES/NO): NO